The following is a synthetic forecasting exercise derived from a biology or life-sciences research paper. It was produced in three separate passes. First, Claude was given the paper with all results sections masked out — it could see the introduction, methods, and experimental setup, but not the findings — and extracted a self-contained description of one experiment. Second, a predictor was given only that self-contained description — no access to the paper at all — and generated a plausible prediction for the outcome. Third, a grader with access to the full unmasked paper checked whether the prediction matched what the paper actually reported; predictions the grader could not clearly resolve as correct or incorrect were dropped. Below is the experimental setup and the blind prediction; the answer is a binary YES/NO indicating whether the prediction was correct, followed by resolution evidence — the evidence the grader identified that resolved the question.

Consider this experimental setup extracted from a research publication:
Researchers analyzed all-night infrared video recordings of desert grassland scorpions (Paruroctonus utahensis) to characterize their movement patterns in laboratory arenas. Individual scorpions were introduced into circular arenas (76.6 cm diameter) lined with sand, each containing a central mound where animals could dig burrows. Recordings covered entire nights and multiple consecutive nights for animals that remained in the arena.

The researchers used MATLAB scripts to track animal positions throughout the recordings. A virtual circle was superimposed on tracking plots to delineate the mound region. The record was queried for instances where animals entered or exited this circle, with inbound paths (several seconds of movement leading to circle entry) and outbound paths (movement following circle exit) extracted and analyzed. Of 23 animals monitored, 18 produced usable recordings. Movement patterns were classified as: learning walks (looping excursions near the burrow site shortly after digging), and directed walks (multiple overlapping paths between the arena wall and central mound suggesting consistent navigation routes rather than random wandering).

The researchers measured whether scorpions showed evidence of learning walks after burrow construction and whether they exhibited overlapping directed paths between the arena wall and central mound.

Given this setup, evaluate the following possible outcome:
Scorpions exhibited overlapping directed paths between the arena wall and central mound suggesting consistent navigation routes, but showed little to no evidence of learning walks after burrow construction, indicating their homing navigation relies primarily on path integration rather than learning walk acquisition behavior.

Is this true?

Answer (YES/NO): NO